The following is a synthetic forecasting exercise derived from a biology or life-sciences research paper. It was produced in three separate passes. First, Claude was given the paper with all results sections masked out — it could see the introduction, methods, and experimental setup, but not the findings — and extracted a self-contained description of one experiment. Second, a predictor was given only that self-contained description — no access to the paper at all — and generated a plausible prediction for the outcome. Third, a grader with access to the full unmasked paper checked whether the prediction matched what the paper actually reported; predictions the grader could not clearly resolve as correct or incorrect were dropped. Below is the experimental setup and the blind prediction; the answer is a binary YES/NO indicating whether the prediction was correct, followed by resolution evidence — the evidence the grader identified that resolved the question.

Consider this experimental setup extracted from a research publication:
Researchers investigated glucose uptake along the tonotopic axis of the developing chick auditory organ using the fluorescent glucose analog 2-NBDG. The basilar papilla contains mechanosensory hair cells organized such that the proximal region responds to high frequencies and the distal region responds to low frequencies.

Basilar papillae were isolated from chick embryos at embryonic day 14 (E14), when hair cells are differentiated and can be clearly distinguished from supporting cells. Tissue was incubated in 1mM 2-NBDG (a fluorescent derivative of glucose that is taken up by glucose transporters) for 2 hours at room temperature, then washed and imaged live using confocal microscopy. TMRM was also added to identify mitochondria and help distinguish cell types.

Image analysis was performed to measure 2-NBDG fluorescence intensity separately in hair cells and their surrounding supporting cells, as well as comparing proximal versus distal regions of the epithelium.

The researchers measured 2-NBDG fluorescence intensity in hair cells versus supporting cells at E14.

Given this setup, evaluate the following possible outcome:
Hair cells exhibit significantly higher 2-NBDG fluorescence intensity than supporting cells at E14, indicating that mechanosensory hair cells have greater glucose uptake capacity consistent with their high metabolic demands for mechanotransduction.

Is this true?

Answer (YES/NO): NO